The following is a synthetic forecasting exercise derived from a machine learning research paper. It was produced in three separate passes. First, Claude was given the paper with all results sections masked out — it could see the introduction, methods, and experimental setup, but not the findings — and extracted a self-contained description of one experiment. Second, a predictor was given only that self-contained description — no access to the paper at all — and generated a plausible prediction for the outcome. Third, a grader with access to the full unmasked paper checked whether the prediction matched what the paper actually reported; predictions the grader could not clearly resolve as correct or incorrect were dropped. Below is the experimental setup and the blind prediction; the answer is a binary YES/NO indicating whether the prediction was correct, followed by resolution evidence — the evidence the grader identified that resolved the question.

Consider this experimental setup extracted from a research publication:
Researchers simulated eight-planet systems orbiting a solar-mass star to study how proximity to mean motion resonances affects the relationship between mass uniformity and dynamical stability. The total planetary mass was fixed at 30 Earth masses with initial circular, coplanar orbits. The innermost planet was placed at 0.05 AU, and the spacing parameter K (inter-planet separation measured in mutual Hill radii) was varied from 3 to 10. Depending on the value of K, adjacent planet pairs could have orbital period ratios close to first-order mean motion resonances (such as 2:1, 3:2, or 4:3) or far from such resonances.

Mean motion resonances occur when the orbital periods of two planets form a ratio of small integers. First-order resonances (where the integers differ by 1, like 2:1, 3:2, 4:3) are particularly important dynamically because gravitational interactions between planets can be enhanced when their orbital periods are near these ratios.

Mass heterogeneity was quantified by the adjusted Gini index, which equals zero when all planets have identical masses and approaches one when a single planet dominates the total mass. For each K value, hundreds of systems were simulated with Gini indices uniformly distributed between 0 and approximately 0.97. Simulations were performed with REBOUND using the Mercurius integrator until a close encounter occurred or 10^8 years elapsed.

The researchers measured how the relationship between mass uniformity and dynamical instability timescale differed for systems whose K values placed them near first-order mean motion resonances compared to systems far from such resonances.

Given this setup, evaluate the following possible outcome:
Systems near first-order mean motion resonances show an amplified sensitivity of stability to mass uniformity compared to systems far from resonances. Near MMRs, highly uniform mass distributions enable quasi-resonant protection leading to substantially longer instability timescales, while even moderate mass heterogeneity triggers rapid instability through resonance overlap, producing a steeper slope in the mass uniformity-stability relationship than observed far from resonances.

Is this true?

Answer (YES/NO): NO